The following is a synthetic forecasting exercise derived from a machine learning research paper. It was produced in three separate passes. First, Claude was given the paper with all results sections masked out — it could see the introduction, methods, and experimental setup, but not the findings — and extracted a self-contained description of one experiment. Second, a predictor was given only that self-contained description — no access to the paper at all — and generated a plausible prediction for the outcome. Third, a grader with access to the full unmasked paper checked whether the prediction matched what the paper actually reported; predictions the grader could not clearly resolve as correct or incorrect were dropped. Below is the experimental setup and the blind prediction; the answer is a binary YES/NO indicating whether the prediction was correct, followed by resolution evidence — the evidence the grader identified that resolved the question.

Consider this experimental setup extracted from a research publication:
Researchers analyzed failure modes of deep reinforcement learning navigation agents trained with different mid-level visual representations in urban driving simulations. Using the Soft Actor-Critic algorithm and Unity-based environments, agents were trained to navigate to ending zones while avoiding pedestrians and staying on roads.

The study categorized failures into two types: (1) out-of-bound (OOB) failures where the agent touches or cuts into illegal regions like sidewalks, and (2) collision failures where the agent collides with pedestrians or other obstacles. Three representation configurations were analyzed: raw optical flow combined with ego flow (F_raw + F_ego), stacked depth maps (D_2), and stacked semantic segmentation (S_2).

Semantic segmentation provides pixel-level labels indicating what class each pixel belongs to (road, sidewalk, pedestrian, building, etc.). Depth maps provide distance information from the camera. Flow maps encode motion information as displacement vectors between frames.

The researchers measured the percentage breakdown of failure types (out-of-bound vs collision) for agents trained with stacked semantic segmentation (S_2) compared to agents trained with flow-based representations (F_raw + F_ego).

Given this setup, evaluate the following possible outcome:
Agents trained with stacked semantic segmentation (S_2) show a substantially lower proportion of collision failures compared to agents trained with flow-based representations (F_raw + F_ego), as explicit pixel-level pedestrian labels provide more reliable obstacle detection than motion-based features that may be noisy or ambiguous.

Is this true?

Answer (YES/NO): NO